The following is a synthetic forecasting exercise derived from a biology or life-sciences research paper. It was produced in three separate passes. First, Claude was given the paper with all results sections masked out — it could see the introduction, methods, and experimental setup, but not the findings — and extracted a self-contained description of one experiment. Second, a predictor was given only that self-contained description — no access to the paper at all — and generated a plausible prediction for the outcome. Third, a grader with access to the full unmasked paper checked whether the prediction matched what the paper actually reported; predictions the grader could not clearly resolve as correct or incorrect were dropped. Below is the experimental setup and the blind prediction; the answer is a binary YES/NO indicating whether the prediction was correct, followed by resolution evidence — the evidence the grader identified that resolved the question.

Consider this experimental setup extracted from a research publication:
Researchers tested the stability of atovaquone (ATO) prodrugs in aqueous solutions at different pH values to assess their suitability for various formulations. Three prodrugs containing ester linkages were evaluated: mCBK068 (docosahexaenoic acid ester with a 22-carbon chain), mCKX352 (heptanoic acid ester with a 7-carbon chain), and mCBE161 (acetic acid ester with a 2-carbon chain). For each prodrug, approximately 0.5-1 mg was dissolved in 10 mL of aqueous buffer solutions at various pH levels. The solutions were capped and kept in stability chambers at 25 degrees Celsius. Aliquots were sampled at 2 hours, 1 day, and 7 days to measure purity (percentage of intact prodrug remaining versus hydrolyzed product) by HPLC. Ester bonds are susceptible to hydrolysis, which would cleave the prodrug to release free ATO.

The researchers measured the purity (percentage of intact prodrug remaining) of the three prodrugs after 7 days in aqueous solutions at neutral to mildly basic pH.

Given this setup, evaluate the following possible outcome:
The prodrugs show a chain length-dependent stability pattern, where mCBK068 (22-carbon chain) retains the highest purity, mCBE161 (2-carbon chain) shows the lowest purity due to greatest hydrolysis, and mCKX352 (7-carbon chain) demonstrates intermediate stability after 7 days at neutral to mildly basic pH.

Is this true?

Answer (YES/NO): NO